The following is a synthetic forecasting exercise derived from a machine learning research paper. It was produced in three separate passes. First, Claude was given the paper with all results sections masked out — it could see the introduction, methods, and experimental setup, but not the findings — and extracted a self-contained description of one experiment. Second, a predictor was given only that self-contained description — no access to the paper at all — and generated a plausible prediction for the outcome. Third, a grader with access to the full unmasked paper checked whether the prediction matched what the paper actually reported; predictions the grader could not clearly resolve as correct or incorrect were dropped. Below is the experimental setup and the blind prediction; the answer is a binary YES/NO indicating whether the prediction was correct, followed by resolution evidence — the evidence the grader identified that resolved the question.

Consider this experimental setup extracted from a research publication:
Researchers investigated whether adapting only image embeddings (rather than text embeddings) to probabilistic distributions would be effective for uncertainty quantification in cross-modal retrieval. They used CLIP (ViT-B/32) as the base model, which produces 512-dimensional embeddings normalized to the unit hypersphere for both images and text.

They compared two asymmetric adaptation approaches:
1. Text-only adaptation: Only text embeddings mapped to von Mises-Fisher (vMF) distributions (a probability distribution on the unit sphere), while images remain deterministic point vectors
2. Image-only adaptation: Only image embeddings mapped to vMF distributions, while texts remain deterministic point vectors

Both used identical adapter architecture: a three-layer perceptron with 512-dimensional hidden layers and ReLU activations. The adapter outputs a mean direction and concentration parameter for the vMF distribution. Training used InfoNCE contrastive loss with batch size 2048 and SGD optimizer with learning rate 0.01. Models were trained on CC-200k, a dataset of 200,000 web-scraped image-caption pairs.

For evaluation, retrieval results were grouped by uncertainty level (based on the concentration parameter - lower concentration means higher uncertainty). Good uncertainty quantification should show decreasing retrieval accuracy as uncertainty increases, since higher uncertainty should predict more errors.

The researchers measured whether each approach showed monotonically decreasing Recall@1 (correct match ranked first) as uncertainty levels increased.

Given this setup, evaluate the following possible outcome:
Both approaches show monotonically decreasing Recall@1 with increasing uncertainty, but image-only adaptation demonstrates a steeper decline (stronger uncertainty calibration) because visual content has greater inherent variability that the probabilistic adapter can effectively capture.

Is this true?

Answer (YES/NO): NO